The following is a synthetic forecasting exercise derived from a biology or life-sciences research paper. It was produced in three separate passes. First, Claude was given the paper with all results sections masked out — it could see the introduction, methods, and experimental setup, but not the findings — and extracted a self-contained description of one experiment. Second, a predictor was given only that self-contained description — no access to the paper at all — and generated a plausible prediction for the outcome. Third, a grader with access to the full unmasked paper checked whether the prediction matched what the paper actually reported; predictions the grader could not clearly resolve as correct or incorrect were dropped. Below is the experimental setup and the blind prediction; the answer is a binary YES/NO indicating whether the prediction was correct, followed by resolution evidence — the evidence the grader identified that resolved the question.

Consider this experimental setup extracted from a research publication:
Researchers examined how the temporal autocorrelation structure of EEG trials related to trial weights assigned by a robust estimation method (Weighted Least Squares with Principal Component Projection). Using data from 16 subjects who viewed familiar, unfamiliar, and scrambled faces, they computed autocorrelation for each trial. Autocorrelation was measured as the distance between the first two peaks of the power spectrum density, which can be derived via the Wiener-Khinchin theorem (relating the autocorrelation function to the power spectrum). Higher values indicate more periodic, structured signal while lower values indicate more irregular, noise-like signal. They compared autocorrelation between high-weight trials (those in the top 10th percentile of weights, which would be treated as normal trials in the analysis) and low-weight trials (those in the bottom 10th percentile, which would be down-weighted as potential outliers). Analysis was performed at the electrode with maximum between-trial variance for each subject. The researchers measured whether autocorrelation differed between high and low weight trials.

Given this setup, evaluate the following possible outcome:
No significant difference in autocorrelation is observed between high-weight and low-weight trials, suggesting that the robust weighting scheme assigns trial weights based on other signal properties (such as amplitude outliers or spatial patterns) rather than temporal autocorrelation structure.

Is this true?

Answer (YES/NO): NO